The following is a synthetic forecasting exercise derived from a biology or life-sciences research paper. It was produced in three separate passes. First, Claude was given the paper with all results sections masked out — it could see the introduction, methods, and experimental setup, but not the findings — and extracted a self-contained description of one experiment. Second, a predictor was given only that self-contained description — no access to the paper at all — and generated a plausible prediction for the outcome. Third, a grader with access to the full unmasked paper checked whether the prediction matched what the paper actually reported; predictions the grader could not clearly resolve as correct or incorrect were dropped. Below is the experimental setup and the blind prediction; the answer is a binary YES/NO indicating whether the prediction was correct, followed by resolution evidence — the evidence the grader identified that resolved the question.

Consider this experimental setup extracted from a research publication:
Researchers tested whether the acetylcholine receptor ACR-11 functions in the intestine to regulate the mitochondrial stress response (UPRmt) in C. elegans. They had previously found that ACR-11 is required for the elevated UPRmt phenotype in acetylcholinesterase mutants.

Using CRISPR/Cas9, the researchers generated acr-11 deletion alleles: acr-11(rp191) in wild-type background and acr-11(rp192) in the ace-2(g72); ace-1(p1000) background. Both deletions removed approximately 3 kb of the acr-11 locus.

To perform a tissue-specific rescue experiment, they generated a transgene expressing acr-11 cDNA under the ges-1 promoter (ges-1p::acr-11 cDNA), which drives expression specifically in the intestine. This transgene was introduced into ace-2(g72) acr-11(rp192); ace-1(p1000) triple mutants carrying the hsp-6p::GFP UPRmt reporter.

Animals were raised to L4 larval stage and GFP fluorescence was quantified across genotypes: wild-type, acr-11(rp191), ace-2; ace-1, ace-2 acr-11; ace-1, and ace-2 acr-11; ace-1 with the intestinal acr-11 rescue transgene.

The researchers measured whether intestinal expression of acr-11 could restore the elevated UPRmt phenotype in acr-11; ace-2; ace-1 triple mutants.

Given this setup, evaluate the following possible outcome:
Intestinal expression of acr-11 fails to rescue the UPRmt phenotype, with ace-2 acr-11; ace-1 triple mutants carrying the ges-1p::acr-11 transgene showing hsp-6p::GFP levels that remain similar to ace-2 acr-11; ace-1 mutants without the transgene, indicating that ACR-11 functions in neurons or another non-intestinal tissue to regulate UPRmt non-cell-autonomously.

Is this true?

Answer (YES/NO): NO